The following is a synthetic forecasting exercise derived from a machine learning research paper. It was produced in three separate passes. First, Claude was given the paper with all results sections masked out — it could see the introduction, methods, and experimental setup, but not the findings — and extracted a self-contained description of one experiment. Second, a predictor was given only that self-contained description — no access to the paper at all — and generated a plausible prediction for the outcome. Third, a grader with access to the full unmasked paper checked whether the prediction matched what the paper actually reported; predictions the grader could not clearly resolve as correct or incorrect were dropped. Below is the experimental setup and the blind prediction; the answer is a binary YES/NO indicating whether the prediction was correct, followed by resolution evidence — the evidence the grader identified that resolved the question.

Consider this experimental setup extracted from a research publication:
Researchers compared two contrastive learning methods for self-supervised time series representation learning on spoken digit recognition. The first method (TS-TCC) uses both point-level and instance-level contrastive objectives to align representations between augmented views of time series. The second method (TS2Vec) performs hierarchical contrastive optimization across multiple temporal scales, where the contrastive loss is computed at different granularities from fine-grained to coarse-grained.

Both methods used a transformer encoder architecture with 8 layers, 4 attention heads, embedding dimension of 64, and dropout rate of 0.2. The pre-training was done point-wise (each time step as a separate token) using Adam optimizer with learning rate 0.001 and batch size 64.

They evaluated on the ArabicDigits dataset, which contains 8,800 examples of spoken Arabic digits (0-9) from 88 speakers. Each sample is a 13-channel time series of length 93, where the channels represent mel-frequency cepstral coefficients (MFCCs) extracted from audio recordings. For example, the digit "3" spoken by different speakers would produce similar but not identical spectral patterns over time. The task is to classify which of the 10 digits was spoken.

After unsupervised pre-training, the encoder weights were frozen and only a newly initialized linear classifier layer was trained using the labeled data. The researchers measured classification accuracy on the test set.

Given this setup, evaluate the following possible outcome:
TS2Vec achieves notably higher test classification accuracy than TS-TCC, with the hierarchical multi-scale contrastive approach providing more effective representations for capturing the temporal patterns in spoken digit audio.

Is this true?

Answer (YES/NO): YES